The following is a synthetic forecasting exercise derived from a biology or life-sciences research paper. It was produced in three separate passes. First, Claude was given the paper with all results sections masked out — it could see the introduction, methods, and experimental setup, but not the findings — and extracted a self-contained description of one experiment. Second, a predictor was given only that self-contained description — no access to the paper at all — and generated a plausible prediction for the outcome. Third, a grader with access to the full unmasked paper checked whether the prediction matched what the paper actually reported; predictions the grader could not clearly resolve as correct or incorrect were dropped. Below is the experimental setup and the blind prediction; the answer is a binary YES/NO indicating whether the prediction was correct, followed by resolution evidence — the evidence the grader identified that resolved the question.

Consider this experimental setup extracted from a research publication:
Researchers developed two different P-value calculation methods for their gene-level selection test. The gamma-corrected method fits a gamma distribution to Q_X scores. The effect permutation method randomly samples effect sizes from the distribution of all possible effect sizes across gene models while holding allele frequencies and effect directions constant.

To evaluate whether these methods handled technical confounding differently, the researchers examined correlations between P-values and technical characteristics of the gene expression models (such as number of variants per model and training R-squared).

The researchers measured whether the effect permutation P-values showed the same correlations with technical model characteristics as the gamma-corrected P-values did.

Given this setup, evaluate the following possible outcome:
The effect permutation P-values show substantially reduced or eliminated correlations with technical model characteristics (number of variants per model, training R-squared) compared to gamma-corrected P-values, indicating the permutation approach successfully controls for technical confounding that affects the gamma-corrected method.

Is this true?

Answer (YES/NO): YES